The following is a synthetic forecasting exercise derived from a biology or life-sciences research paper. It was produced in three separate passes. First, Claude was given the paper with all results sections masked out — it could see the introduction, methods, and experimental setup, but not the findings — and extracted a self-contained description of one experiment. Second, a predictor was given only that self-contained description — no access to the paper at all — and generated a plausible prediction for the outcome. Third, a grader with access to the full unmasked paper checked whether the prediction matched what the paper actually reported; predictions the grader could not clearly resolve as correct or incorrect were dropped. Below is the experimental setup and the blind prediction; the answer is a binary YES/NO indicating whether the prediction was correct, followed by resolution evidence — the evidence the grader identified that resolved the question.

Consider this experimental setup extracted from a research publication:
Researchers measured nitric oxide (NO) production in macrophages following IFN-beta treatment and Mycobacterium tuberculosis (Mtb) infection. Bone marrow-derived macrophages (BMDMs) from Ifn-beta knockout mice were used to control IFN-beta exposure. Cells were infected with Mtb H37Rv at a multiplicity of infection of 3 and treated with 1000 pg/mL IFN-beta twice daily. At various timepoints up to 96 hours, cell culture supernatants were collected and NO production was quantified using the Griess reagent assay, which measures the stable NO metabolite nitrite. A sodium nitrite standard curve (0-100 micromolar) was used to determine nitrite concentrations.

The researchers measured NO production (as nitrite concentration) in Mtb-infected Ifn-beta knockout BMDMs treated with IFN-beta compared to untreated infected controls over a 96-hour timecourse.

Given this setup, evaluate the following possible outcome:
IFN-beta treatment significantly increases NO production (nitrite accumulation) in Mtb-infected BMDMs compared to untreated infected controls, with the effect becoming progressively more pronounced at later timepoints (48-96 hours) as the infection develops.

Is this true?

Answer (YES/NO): YES